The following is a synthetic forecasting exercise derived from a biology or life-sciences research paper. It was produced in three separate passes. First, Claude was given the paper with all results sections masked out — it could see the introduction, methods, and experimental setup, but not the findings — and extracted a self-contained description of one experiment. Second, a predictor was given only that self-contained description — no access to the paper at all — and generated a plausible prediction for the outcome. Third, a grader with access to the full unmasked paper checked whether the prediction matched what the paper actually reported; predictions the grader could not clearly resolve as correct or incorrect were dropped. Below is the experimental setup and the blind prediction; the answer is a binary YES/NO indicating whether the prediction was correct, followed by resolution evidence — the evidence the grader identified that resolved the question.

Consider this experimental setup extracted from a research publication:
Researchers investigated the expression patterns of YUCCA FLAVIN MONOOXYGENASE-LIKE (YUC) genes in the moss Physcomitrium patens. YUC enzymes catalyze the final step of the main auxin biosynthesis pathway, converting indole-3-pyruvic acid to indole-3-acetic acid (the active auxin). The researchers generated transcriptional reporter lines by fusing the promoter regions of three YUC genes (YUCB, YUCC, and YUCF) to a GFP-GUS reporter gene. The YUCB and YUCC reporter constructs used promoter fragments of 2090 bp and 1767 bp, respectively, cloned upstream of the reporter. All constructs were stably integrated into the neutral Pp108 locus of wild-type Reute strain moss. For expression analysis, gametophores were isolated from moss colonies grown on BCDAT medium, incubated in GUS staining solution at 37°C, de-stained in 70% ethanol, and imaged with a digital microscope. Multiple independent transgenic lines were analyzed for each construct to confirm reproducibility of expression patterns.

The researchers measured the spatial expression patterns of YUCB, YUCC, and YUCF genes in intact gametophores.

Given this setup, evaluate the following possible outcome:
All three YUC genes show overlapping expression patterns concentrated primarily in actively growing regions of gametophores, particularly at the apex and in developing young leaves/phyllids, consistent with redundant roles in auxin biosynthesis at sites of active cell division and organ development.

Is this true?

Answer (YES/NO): NO